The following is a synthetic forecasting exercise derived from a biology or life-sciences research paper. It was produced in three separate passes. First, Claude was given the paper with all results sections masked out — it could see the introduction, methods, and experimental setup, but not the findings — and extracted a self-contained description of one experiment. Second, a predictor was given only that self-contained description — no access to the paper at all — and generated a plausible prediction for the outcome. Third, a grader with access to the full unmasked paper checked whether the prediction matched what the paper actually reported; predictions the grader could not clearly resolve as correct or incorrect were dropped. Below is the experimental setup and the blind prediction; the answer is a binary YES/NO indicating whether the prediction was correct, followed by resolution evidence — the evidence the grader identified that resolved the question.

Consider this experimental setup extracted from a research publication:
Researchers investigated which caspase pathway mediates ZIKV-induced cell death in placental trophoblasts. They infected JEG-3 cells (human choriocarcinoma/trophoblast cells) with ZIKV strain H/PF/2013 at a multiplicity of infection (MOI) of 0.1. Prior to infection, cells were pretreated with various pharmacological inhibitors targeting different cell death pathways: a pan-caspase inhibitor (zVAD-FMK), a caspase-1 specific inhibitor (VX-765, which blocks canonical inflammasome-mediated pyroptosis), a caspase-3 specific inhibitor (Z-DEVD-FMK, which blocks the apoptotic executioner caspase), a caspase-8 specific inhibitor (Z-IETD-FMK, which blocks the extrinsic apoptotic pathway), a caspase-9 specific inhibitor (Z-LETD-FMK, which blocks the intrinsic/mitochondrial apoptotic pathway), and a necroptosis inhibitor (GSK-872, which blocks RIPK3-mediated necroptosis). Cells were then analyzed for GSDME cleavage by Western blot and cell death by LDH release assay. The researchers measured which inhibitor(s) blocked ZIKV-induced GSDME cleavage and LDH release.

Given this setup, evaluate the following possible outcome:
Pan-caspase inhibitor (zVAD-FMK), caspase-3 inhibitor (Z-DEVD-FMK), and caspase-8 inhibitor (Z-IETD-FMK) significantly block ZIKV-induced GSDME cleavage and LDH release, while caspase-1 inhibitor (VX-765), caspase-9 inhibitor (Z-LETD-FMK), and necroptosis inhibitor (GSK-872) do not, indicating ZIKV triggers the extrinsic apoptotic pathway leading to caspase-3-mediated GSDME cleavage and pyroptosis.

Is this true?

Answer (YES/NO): YES